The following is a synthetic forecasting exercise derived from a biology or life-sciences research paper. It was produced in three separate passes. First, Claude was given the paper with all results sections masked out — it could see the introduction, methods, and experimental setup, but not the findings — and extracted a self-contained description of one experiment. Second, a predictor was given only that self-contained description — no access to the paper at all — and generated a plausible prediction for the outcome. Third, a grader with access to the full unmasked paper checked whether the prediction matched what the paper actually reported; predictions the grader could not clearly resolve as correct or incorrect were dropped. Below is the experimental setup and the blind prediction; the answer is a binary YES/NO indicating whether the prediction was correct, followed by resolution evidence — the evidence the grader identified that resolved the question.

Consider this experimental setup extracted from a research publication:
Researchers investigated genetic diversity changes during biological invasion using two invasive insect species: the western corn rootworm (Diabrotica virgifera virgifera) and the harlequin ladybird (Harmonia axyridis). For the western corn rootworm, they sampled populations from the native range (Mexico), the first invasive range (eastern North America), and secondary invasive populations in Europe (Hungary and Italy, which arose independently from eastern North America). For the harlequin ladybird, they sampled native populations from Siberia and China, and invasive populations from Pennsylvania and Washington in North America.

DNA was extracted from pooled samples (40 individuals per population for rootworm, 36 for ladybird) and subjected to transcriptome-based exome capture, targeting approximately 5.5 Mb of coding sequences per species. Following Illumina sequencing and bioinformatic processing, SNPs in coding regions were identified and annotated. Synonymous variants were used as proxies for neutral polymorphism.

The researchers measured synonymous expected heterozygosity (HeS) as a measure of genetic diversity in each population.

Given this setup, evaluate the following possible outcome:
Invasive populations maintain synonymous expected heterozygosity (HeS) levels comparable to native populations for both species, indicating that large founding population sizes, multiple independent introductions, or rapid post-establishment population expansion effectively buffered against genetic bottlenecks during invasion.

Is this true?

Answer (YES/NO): NO